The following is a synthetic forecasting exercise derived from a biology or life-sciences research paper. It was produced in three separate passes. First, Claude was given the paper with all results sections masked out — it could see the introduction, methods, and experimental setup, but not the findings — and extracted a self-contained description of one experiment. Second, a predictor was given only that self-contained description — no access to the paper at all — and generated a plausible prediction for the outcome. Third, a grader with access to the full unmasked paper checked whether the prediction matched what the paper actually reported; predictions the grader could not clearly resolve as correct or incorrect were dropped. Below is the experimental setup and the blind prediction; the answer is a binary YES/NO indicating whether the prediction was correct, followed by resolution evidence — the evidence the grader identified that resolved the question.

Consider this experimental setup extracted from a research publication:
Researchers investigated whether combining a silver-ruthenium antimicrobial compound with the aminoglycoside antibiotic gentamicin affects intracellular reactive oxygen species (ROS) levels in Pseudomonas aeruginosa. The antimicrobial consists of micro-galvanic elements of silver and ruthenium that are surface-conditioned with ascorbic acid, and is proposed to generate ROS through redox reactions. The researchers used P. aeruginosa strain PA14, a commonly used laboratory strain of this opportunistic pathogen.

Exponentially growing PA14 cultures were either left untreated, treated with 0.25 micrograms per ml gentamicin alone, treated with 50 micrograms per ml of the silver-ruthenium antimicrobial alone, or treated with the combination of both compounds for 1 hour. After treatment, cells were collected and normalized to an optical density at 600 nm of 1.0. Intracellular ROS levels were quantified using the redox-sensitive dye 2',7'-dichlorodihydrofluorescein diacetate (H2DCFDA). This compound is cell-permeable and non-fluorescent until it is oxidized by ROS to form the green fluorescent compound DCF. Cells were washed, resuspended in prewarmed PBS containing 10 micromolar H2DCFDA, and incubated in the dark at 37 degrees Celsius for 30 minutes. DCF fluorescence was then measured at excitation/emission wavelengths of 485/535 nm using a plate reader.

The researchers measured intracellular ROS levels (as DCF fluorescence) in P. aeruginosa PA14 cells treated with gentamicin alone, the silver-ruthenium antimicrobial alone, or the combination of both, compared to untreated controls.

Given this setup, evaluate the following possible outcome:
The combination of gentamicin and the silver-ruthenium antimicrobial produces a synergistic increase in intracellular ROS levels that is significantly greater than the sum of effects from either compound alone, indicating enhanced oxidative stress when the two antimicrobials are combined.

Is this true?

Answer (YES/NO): YES